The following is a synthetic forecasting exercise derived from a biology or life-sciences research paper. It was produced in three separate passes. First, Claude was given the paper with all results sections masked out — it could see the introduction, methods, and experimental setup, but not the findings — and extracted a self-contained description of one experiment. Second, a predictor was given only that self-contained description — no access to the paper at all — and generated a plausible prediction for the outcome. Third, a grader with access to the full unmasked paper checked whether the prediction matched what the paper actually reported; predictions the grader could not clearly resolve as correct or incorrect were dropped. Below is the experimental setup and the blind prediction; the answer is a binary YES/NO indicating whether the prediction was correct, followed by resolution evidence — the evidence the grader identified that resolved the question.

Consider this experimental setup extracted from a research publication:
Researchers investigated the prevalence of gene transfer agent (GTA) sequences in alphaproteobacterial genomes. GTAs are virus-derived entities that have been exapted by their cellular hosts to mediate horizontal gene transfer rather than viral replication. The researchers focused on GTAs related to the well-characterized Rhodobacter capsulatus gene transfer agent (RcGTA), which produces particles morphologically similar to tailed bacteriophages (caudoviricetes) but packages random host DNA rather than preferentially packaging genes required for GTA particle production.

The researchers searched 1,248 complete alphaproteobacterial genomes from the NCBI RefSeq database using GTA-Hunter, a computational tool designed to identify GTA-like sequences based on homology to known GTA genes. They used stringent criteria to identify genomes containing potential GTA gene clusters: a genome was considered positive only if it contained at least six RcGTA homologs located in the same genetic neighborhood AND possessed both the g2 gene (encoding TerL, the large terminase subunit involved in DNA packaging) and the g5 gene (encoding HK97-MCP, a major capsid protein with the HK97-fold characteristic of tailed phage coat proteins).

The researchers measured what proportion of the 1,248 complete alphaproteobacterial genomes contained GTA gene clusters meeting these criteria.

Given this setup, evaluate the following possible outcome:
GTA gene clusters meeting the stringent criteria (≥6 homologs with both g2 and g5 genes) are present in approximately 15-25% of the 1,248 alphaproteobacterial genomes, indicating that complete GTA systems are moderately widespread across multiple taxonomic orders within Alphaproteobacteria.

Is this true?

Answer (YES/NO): NO